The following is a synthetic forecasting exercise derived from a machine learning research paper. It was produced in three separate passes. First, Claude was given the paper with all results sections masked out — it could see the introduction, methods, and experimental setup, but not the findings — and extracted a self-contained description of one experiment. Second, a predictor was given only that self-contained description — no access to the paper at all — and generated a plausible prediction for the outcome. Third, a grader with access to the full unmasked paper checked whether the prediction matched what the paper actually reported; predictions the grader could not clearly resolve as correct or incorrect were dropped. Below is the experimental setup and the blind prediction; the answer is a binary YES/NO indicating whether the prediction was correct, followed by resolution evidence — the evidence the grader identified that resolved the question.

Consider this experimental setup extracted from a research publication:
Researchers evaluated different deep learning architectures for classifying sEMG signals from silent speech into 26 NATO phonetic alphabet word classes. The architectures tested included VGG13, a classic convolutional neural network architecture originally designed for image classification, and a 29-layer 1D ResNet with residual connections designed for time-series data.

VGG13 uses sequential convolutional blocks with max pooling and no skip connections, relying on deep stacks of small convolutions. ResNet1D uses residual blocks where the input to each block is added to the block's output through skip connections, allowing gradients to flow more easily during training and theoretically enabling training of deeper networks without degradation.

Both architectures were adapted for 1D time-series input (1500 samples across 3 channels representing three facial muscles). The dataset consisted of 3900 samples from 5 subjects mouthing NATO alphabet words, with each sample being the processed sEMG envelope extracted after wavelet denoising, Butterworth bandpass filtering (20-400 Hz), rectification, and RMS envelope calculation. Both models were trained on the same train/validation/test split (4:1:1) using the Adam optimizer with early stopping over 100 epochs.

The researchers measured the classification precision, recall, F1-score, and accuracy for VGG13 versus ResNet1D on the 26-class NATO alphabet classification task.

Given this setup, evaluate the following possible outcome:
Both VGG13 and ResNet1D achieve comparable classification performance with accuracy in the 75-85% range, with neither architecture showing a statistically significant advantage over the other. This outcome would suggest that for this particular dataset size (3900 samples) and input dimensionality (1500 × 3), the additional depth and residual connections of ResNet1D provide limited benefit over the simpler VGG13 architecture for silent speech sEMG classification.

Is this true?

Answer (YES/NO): NO